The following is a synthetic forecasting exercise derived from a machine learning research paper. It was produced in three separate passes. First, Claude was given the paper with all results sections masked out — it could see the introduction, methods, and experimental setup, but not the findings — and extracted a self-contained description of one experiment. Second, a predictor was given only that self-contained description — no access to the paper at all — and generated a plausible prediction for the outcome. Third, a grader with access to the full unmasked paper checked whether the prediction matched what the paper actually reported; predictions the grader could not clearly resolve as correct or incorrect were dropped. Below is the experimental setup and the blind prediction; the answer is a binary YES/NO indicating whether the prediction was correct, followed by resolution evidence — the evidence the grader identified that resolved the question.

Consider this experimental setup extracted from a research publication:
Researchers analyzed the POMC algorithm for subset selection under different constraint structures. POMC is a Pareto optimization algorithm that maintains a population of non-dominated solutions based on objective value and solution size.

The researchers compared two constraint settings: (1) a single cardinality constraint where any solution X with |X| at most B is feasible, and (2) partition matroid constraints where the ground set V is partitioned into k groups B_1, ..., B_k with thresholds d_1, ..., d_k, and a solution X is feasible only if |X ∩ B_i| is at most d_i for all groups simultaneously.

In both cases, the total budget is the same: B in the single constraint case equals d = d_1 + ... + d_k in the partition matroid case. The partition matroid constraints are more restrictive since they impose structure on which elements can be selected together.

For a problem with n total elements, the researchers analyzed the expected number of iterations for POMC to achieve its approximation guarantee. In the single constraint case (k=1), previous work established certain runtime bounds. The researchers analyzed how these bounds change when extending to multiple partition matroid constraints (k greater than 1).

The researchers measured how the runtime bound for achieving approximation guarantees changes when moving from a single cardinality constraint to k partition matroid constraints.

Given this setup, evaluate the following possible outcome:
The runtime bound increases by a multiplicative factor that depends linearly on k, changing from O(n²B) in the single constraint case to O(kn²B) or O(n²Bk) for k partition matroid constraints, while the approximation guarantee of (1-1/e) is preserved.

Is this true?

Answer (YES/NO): NO